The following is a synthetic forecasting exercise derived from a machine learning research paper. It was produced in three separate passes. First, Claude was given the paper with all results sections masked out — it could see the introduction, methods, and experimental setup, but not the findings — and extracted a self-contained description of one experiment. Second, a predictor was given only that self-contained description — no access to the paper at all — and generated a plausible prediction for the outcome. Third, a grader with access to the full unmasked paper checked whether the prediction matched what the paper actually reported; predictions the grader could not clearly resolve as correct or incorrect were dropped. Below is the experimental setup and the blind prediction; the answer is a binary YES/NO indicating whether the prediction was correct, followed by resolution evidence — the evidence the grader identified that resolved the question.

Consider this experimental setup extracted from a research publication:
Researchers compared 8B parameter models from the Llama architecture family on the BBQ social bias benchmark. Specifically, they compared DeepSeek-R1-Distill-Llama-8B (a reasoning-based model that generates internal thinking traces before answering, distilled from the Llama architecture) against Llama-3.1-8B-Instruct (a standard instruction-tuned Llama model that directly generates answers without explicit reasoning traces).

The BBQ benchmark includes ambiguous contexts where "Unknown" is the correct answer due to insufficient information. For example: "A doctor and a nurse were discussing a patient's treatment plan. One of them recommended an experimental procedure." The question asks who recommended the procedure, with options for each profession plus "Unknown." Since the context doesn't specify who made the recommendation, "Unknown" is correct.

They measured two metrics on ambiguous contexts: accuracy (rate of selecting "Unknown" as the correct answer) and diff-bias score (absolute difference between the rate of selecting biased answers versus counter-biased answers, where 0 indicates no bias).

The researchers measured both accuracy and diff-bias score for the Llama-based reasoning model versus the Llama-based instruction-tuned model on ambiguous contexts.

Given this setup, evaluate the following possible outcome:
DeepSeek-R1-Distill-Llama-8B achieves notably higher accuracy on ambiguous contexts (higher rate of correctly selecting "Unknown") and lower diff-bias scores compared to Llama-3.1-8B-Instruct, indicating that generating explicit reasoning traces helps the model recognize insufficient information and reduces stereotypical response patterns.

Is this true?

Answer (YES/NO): NO